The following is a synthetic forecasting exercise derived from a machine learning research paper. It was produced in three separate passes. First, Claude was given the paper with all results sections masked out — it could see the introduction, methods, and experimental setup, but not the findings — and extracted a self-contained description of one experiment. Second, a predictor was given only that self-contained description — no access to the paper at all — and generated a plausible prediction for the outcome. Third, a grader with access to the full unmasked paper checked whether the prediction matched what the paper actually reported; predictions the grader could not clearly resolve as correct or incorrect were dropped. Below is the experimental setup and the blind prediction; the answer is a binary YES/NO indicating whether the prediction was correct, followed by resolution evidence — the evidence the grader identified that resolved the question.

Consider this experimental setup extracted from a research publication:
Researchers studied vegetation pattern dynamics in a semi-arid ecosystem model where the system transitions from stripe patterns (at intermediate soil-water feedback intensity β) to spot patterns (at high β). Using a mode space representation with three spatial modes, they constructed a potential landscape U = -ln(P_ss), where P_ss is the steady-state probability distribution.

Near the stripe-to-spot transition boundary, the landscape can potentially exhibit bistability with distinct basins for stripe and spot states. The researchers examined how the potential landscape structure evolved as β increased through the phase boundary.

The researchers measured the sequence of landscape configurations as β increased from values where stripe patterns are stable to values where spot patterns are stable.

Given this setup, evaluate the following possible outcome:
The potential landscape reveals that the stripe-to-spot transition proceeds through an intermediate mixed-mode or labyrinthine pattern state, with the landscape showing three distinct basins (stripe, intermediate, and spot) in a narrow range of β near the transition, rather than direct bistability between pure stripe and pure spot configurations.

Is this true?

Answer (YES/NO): NO